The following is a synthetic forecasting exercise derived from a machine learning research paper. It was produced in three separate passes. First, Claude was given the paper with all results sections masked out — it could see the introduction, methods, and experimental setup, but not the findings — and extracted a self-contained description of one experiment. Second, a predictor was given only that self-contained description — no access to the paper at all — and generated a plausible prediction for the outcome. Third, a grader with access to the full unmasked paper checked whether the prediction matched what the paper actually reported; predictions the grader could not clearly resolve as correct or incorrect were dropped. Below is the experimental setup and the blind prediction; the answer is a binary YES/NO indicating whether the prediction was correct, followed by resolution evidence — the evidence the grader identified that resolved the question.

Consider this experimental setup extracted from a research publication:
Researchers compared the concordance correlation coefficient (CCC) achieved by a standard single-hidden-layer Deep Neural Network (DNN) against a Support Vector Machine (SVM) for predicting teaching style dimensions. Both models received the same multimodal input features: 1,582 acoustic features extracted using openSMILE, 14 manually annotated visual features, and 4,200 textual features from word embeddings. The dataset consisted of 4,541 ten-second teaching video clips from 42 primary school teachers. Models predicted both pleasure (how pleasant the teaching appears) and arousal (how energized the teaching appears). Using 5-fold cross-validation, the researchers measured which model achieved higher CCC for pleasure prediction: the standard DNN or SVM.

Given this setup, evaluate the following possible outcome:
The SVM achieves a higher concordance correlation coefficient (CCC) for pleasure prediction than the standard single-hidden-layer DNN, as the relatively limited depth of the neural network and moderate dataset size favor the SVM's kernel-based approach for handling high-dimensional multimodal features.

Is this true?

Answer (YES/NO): YES